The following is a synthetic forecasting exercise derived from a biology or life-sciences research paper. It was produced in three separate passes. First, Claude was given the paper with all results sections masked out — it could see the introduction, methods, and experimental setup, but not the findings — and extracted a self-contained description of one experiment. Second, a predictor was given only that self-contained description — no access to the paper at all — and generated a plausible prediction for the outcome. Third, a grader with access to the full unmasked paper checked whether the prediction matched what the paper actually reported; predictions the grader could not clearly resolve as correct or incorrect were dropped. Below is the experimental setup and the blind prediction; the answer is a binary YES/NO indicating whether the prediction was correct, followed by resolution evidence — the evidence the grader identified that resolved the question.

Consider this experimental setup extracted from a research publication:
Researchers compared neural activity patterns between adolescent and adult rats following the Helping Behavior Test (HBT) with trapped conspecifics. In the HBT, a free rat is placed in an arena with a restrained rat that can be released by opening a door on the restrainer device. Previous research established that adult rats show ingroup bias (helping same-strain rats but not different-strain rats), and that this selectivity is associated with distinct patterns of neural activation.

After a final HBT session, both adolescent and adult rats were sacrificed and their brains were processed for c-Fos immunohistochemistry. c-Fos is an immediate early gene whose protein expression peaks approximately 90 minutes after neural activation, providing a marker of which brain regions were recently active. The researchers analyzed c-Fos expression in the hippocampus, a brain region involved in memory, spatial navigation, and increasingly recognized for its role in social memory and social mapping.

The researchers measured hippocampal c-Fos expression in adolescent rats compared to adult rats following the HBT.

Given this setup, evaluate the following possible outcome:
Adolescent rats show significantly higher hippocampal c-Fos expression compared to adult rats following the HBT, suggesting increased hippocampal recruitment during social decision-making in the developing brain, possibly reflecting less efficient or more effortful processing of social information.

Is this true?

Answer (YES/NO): NO